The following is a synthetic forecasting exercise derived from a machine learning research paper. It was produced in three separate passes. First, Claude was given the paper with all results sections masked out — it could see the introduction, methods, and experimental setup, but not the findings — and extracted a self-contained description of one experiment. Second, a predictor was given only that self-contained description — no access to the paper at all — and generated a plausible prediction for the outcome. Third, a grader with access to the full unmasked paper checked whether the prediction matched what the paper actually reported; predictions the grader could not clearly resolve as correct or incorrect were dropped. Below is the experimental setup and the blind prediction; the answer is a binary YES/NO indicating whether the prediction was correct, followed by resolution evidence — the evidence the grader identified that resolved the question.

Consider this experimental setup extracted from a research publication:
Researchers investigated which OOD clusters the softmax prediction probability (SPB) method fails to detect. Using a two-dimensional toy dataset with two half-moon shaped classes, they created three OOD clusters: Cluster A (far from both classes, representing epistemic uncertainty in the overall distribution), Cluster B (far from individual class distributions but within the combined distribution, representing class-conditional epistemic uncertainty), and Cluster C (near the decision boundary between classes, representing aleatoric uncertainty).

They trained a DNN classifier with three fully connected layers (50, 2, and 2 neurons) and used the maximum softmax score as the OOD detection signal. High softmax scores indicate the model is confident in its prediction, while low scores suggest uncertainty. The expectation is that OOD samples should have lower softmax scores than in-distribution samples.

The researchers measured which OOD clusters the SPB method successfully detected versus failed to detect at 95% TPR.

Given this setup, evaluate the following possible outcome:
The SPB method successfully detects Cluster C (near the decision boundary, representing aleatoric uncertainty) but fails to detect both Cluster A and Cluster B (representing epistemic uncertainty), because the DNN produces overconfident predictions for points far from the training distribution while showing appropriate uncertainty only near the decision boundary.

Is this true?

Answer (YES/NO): NO